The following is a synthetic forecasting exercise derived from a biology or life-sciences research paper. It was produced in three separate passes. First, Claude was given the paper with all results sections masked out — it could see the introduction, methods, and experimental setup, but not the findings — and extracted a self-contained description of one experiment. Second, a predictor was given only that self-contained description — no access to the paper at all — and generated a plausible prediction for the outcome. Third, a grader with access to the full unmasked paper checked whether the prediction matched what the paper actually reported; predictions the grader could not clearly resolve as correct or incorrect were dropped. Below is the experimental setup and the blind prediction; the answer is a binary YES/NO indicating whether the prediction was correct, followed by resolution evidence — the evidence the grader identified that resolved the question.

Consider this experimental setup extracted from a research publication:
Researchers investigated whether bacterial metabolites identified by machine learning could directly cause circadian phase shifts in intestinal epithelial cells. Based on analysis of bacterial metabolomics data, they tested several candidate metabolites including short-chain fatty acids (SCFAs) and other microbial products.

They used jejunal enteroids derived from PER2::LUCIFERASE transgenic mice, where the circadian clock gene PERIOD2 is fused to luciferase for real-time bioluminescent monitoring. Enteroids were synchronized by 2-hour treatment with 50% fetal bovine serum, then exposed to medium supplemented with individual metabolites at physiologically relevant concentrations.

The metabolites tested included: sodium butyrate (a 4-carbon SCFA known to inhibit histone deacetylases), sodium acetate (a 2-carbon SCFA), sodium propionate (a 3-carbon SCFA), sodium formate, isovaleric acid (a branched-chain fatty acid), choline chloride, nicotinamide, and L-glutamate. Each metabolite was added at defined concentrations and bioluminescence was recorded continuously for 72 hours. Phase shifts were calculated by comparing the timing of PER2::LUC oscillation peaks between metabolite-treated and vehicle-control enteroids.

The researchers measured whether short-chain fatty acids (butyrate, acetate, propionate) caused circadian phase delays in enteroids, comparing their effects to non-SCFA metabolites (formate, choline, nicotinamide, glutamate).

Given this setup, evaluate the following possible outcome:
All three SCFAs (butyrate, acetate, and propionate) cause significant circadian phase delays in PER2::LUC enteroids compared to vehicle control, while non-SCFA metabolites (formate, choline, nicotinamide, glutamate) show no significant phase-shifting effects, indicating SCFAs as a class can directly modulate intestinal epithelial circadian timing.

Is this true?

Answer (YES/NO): YES